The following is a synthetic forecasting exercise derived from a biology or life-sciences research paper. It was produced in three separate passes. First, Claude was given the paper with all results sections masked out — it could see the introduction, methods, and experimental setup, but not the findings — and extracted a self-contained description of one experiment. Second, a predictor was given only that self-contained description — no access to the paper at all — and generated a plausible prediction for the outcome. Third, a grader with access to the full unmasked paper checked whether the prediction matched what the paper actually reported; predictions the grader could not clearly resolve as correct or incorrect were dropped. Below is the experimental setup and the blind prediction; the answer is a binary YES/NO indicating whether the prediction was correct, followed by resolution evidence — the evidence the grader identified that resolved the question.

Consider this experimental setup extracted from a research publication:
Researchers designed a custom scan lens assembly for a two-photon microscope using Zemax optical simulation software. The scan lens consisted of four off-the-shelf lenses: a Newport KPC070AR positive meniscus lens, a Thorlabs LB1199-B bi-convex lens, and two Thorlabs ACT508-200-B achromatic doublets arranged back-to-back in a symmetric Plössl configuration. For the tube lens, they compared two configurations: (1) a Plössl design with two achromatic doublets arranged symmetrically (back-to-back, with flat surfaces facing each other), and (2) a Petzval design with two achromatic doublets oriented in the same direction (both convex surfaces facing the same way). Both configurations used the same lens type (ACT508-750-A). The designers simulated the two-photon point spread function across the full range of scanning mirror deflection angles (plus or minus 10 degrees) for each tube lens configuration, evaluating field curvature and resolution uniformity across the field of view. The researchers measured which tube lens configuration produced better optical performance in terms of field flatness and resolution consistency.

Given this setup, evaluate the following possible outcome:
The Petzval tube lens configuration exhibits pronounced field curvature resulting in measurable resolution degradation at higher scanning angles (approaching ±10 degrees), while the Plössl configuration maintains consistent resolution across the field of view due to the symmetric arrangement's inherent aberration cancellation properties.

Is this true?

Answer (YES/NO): NO